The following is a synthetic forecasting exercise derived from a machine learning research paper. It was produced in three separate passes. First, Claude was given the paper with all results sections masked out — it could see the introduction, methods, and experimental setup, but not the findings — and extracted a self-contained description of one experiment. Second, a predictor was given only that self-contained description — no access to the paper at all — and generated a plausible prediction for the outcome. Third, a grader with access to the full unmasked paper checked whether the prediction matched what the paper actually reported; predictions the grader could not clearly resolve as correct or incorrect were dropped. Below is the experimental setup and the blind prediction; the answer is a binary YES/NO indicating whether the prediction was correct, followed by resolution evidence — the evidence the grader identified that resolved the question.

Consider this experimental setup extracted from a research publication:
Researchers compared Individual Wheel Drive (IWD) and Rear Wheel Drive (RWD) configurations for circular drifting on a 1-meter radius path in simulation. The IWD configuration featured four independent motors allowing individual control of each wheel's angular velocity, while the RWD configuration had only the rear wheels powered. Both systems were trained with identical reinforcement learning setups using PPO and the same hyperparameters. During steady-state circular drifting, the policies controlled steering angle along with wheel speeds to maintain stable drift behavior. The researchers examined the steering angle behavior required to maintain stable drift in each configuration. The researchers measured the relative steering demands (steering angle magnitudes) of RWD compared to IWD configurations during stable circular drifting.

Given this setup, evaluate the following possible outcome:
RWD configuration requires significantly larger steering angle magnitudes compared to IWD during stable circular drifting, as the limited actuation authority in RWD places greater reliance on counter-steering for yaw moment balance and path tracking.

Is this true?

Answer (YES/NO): YES